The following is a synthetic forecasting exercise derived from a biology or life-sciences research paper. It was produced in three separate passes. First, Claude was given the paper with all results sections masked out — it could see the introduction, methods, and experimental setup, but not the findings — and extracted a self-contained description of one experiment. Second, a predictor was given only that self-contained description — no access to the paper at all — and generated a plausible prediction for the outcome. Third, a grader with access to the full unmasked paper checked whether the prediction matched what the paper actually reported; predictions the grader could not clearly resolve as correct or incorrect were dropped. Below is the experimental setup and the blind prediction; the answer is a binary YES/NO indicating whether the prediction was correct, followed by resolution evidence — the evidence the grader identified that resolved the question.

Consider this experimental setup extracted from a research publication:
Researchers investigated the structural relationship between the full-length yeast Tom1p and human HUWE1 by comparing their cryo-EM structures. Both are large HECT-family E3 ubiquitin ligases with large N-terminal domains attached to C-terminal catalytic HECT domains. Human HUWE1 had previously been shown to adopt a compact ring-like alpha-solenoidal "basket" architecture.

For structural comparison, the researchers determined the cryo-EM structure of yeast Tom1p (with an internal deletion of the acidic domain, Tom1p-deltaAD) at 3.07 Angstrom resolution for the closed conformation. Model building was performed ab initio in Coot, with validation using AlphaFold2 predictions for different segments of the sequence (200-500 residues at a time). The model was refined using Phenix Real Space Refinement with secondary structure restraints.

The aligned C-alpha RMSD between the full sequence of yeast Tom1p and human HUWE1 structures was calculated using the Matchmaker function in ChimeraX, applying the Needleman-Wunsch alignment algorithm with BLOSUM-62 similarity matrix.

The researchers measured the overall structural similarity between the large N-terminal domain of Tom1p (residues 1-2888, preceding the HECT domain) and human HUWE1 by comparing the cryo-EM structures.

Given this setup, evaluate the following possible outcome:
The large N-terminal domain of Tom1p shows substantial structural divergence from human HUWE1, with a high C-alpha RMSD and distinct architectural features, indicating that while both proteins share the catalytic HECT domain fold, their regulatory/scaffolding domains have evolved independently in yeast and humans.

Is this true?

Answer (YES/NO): NO